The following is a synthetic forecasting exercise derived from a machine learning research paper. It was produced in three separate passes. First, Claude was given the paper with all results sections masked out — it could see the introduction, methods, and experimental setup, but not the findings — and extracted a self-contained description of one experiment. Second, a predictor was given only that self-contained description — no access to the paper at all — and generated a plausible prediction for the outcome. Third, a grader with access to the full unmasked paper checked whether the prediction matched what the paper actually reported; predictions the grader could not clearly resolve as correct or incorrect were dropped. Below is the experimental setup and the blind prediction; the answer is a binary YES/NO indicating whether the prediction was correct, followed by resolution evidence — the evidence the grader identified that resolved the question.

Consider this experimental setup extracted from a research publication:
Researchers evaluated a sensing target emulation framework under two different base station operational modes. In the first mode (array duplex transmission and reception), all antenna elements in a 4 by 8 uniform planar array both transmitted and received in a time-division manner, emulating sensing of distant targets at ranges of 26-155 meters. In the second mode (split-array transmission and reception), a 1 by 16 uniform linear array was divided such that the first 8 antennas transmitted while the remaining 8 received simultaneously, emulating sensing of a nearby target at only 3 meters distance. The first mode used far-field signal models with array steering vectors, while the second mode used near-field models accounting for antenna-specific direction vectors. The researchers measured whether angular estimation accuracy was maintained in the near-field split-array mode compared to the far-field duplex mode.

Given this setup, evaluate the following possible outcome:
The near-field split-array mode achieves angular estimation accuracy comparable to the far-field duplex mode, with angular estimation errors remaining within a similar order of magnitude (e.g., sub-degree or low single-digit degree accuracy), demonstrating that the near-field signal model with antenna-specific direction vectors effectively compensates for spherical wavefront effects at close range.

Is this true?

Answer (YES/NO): YES